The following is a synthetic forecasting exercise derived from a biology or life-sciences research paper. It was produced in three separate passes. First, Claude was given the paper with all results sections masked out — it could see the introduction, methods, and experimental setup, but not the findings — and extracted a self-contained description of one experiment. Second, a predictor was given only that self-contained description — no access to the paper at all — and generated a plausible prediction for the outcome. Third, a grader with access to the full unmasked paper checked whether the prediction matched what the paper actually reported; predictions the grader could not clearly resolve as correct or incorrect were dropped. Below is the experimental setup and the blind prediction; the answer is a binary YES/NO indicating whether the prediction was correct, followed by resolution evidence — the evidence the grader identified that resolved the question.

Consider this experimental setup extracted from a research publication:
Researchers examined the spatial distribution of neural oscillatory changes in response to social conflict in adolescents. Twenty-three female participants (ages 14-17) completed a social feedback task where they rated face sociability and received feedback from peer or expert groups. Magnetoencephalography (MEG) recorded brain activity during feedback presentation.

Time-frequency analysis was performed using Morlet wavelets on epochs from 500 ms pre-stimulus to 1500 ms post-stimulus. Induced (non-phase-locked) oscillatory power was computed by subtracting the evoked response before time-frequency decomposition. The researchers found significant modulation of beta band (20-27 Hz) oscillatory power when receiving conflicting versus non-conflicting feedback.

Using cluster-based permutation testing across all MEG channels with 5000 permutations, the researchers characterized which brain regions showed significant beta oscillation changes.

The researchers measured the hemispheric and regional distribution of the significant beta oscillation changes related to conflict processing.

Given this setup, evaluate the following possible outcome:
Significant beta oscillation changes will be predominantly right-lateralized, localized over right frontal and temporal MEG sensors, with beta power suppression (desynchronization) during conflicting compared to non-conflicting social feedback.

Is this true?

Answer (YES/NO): NO